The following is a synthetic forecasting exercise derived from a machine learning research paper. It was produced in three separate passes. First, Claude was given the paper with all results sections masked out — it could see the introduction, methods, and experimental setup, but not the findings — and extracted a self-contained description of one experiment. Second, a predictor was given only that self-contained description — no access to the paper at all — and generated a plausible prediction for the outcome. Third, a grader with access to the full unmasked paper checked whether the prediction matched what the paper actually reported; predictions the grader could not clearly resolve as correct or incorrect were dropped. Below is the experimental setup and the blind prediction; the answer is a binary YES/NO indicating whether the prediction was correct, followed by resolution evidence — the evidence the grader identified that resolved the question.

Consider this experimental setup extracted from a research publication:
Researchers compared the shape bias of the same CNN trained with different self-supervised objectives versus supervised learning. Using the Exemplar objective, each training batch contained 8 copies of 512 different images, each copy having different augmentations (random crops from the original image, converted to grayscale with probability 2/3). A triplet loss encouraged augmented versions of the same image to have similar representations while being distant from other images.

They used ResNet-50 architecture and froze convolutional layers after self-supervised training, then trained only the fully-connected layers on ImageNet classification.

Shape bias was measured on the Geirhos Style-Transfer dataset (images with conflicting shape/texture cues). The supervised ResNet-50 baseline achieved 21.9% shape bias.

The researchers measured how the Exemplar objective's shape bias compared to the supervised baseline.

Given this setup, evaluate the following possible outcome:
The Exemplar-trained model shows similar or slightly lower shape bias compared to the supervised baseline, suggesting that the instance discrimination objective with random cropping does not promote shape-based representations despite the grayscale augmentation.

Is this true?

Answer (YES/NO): NO